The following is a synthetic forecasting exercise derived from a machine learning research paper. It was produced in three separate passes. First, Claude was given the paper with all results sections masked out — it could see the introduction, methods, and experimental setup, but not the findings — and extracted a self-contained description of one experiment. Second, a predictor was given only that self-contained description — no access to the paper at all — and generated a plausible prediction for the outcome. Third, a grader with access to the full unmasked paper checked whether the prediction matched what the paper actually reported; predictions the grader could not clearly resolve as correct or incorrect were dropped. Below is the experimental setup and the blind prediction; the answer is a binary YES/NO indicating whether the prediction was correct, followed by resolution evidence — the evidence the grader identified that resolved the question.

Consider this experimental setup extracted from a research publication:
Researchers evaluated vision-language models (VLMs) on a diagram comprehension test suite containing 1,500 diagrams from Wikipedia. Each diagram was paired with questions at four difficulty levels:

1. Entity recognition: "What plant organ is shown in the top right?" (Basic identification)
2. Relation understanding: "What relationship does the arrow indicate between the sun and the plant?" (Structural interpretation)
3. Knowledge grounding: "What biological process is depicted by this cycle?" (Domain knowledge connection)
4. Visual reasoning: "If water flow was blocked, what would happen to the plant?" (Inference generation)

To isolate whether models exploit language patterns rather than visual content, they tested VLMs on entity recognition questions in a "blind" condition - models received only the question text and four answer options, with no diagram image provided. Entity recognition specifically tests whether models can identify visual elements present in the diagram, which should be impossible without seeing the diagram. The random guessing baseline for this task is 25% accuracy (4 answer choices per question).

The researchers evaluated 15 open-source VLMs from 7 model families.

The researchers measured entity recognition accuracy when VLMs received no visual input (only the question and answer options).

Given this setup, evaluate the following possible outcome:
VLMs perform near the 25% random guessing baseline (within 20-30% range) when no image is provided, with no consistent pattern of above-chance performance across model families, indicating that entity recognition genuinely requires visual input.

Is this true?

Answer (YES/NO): NO